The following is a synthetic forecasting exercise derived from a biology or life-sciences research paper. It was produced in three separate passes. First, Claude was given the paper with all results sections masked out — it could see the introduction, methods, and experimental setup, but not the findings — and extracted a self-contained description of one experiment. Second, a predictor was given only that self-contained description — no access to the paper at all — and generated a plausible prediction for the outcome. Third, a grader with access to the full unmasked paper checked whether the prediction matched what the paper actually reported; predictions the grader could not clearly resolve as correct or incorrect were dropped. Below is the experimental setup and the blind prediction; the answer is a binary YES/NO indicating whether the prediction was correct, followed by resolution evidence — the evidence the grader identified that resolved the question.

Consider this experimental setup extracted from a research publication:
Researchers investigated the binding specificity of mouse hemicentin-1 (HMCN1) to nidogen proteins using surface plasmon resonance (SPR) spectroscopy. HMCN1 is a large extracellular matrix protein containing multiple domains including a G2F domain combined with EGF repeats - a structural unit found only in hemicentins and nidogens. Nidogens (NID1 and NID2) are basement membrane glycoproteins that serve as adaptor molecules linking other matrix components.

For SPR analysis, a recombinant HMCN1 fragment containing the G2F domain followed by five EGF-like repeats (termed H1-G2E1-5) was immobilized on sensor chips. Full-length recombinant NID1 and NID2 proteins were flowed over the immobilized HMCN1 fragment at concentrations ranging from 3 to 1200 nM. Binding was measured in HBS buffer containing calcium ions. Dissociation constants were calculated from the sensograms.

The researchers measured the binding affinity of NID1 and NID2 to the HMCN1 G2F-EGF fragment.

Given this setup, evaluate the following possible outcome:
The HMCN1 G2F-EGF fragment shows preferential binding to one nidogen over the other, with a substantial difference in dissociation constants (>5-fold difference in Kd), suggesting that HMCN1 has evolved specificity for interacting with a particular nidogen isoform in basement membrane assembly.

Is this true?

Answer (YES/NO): YES